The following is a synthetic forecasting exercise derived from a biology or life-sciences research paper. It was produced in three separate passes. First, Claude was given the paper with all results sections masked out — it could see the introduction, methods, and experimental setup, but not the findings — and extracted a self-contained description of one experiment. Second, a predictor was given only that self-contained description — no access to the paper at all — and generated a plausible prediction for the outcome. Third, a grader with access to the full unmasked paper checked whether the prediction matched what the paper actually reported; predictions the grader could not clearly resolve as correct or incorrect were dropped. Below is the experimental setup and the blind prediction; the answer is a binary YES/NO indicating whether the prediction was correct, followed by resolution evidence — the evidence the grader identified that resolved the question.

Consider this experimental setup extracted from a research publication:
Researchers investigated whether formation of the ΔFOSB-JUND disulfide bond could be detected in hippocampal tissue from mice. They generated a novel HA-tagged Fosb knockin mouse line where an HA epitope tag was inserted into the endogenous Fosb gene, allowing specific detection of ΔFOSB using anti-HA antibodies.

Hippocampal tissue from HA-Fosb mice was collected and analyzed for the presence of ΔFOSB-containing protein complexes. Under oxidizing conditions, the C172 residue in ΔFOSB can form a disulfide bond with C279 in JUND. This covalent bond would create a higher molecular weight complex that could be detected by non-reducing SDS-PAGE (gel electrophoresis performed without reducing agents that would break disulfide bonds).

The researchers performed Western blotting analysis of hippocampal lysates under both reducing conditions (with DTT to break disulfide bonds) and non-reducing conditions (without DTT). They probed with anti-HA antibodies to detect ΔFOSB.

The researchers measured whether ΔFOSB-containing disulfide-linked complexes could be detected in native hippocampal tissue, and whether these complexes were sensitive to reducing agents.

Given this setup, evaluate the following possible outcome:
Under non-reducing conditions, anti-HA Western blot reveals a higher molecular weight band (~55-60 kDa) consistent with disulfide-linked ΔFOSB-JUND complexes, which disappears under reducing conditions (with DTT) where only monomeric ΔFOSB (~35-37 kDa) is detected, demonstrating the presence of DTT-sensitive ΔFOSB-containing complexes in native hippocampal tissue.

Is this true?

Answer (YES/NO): NO